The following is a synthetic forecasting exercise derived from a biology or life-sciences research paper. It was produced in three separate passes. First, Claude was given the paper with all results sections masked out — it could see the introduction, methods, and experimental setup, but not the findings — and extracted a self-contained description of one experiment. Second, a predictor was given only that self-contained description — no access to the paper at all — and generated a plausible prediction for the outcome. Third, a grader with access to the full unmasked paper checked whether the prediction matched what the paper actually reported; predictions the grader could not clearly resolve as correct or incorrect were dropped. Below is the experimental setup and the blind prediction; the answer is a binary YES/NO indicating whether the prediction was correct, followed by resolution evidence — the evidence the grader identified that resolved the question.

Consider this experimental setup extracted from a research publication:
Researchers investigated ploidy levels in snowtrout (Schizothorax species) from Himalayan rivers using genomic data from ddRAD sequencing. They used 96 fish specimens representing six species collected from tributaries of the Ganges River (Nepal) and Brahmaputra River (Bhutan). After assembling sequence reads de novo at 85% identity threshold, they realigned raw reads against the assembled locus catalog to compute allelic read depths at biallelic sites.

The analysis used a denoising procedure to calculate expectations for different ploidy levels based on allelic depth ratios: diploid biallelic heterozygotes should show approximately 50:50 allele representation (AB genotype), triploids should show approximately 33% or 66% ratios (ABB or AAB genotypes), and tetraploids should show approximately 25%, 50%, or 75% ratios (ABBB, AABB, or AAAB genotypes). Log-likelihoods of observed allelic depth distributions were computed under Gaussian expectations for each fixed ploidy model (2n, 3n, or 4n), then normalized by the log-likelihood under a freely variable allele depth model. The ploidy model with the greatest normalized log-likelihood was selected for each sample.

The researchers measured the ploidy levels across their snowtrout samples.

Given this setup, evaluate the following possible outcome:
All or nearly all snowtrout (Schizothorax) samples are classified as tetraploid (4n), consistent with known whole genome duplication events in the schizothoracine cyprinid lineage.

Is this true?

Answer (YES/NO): YES